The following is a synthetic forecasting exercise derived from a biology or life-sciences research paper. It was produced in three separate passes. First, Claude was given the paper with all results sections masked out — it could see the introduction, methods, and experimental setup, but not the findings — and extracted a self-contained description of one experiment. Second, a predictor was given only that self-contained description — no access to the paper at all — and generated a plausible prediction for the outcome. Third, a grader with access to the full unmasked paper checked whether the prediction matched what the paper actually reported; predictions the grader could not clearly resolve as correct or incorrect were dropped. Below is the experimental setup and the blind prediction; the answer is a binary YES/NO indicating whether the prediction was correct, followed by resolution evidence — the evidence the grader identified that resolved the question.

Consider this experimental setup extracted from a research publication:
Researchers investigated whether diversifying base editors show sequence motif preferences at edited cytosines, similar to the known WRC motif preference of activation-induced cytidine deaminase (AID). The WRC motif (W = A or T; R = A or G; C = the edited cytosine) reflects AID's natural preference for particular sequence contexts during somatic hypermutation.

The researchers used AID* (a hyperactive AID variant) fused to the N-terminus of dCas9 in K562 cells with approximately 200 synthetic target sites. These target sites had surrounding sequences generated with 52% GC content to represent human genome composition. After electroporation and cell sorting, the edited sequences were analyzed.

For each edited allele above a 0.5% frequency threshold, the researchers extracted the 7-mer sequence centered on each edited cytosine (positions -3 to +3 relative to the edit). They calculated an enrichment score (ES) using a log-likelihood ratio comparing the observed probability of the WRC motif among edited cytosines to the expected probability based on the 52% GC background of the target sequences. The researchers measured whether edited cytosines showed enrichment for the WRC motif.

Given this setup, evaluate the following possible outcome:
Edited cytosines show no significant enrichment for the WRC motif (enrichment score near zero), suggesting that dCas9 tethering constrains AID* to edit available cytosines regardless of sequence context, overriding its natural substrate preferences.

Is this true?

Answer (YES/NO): NO